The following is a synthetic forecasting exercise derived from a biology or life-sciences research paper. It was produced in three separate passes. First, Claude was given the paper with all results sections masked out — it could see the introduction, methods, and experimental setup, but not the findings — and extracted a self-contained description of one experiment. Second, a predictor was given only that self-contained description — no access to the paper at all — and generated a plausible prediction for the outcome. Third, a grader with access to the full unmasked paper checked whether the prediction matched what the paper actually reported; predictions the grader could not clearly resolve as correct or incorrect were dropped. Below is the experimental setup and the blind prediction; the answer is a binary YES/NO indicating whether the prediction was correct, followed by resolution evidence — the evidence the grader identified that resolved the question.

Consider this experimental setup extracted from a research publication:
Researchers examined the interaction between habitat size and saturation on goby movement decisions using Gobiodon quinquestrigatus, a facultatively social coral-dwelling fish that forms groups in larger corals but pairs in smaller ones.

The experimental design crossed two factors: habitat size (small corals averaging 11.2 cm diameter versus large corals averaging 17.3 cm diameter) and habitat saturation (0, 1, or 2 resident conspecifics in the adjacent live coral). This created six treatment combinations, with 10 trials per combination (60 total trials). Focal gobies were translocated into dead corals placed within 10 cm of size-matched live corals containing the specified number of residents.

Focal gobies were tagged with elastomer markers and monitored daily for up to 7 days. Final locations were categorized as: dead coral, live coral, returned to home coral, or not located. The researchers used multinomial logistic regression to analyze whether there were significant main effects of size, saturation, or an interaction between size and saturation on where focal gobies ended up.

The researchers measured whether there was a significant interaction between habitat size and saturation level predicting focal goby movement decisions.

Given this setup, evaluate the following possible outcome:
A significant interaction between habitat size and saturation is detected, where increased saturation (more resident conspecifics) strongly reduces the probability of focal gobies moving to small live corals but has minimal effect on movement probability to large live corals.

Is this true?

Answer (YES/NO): NO